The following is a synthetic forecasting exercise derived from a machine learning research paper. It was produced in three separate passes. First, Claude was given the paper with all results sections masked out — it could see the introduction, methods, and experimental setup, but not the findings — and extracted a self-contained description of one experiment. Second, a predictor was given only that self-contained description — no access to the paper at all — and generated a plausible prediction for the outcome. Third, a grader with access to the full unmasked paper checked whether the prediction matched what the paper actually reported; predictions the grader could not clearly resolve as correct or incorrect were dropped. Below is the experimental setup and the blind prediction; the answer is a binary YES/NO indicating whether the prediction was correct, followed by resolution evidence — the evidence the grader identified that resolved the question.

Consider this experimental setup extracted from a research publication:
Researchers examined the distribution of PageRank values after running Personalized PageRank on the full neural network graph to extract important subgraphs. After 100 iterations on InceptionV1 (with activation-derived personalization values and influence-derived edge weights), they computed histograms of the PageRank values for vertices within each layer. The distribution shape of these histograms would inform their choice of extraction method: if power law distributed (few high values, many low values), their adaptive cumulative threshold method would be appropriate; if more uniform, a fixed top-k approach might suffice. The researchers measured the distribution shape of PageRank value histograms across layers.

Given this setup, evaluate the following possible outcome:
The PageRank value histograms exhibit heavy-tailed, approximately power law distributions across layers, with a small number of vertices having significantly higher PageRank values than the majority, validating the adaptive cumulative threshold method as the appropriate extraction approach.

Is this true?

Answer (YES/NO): YES